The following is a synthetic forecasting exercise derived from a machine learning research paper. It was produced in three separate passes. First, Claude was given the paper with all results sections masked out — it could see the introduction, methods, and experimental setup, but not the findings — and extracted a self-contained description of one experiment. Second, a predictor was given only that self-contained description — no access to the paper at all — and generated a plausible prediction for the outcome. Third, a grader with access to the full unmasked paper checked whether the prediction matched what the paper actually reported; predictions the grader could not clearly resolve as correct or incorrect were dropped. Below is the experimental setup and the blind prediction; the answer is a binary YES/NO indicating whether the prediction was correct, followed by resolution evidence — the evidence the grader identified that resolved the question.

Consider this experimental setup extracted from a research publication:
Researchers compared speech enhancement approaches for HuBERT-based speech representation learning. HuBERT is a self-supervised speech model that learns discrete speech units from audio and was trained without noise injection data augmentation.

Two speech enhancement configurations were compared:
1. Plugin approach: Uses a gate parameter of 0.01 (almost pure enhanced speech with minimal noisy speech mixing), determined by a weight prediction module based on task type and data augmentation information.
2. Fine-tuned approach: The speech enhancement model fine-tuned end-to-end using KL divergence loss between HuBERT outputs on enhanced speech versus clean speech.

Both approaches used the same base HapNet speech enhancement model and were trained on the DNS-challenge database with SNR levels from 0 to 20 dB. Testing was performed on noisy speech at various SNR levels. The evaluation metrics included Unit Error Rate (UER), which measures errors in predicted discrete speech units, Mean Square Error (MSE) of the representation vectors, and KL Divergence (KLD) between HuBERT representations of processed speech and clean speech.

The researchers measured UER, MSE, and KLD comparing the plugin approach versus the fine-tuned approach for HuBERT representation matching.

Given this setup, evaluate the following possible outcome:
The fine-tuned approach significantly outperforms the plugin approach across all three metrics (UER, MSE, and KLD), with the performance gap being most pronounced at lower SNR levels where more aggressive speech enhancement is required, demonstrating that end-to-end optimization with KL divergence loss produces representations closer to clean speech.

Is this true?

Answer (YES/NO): NO